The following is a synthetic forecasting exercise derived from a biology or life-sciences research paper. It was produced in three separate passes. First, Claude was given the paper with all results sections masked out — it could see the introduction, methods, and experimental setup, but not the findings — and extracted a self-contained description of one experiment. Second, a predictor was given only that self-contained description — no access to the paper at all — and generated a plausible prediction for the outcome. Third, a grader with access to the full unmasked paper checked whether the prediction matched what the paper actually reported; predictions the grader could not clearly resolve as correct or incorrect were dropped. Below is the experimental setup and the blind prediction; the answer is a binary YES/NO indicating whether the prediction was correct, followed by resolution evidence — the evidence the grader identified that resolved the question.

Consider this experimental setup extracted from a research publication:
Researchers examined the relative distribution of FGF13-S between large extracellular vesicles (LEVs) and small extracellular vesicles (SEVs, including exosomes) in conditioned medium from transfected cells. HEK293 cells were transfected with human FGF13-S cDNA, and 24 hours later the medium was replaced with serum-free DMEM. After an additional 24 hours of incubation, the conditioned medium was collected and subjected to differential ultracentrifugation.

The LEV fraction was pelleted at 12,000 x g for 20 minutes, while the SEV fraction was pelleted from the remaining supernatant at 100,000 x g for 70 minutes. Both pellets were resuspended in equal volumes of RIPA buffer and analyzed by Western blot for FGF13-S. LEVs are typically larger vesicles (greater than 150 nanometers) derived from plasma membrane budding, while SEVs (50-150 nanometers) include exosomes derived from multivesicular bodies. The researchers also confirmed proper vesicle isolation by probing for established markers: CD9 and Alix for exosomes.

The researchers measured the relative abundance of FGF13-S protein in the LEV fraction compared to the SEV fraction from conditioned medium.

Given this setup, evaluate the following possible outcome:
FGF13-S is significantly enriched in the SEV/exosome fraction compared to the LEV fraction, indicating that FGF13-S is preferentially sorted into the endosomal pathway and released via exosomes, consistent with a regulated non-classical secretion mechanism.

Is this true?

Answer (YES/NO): NO